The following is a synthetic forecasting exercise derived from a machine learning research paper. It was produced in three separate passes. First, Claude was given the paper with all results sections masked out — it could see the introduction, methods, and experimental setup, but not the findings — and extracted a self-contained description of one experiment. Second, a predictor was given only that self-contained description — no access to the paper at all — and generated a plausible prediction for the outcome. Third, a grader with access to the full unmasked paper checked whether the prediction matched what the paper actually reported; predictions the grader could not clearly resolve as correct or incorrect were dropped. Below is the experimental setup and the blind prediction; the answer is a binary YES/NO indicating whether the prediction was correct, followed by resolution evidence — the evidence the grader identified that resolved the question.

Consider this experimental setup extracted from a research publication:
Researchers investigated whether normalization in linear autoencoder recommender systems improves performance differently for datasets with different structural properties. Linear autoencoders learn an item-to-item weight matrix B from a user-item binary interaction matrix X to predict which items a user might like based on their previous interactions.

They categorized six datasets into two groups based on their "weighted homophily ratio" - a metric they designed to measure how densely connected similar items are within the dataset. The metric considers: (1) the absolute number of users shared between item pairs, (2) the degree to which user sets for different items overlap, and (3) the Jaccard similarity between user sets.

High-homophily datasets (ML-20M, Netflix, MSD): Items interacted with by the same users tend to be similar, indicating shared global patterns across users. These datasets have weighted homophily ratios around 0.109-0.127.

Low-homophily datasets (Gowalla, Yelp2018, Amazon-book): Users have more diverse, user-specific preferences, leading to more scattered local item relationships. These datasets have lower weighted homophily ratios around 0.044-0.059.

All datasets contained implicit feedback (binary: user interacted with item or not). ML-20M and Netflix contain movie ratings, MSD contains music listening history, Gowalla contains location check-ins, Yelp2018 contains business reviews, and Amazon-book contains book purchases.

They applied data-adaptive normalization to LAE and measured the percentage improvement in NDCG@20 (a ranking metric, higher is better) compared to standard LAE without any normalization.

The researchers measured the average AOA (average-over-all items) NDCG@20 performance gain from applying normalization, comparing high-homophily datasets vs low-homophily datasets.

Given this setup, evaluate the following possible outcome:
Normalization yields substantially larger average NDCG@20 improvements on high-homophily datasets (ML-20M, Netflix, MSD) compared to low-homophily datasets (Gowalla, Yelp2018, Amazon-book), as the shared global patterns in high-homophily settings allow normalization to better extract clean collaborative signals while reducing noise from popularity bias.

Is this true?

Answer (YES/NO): YES